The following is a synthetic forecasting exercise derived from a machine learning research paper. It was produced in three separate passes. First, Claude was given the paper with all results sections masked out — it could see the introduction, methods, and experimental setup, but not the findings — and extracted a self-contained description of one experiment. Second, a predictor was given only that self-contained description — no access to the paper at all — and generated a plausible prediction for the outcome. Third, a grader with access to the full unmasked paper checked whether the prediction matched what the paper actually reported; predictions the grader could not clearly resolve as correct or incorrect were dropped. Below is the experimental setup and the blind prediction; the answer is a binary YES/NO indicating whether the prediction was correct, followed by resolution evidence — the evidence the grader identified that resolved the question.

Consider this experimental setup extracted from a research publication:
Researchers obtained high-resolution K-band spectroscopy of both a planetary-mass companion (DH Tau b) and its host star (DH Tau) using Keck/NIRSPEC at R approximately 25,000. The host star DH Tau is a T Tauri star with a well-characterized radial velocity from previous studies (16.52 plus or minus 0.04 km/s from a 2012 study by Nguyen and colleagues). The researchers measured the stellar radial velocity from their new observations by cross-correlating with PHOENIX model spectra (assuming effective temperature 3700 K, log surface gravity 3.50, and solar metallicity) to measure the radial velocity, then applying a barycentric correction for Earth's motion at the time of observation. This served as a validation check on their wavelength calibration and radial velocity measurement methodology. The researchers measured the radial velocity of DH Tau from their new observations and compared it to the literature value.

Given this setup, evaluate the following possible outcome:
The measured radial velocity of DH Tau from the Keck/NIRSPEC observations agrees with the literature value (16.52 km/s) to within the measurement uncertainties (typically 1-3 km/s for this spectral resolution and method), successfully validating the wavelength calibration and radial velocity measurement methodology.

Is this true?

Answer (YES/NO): YES